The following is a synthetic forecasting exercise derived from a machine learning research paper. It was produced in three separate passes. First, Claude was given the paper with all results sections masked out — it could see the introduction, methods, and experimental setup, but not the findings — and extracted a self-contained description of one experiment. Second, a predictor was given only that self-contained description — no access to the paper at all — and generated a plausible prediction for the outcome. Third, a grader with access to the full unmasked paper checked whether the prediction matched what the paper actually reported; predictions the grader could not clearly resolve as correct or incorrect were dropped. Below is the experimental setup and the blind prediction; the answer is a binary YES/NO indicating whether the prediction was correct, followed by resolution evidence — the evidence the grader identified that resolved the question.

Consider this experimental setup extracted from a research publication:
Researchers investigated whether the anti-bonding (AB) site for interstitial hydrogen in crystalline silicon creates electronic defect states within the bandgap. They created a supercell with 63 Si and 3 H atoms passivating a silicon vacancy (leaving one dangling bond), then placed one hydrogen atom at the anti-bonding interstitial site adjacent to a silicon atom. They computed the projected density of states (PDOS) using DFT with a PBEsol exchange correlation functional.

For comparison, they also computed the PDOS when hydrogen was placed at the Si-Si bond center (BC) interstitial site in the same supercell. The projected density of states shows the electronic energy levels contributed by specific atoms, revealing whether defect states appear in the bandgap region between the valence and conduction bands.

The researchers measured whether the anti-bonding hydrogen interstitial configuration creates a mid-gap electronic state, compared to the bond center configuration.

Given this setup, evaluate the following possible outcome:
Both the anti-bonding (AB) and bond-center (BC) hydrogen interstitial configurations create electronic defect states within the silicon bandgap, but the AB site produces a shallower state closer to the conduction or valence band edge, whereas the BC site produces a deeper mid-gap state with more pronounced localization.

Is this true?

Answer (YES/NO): NO